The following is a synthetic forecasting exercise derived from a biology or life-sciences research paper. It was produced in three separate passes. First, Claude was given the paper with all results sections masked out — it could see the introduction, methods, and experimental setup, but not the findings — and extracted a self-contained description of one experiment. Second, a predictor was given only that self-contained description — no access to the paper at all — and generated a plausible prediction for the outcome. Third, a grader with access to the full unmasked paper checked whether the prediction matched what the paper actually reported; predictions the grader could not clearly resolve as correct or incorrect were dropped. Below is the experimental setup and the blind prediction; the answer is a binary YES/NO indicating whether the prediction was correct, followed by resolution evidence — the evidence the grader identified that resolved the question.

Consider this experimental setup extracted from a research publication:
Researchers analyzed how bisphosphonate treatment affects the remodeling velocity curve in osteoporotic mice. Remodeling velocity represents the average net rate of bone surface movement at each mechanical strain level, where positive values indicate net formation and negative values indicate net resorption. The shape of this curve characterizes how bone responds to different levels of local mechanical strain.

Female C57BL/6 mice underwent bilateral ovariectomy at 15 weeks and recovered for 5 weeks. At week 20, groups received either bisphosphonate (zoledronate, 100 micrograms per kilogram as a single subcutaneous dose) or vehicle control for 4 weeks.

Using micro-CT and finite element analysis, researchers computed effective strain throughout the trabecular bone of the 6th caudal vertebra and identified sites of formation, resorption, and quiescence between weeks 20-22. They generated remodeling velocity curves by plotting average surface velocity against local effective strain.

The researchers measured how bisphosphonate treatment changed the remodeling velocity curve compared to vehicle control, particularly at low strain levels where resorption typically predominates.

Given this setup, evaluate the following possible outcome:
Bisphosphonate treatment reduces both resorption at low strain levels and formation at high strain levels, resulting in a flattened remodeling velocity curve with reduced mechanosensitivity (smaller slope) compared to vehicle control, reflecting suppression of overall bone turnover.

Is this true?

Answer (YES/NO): NO